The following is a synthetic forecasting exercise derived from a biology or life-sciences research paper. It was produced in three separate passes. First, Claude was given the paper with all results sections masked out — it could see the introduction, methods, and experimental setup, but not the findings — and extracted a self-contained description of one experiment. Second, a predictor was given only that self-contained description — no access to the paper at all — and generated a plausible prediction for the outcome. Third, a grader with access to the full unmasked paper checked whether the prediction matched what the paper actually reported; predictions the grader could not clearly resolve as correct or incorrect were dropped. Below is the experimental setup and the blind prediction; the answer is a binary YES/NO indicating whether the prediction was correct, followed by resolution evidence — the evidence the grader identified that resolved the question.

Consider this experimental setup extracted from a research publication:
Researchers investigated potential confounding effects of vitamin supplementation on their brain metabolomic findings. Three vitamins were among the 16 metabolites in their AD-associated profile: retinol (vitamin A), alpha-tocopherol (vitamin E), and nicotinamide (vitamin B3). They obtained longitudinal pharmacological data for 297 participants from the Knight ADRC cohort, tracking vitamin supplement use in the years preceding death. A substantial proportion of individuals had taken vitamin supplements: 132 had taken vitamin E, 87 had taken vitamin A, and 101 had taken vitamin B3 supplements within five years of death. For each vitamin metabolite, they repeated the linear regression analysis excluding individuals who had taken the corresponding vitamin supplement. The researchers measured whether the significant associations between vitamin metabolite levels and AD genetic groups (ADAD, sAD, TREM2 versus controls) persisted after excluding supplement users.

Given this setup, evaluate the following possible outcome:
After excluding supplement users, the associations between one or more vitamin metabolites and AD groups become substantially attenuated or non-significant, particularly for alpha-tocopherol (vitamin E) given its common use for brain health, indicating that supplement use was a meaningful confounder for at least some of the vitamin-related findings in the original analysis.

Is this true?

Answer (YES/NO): NO